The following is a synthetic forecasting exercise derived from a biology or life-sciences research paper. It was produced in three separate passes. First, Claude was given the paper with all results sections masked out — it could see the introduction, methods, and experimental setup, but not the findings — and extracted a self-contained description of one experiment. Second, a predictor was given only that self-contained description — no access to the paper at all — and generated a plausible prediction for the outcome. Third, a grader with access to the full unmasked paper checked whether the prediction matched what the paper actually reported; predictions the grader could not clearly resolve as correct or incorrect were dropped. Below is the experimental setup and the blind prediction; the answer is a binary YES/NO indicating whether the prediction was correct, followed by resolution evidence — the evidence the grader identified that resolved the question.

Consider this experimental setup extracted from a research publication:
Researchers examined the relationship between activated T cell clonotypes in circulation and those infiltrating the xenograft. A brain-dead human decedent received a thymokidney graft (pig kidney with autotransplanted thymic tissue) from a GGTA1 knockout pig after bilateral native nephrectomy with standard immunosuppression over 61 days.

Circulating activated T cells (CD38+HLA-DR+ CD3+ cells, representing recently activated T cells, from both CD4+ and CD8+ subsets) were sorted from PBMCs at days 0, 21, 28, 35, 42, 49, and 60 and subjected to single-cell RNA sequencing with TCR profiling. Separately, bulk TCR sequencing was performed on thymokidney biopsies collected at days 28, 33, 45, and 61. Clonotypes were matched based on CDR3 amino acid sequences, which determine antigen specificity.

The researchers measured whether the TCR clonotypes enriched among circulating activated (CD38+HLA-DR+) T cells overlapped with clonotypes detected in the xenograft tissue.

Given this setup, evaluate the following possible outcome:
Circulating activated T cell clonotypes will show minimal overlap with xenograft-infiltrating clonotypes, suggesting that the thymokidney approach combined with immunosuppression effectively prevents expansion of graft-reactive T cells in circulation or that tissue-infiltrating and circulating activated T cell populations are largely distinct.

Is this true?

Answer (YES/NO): NO